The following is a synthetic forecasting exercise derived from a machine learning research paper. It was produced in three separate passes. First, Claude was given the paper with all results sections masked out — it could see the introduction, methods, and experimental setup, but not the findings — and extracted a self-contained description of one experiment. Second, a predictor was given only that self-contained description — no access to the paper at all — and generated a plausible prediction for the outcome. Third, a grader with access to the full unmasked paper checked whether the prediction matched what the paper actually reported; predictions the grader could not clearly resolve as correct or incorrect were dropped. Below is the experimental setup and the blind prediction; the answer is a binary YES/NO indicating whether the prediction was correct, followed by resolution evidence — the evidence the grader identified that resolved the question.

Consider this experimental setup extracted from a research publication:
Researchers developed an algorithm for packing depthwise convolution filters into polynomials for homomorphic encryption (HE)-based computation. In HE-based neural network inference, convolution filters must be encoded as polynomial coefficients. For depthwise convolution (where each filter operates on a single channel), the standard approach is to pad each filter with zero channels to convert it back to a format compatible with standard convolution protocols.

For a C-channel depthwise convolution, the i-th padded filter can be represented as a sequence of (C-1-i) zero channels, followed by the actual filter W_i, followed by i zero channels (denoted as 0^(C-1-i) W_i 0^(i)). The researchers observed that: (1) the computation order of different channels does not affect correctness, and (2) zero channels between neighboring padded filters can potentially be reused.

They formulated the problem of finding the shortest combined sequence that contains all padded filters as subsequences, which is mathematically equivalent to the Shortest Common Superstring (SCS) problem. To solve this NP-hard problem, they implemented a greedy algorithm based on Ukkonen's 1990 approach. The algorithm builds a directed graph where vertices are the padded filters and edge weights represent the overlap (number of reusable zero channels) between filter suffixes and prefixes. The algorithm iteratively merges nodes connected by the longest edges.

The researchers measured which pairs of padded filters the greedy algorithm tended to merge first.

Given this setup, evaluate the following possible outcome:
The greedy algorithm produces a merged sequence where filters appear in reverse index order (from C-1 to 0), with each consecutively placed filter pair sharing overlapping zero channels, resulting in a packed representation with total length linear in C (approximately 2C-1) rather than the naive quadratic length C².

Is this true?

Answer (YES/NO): NO